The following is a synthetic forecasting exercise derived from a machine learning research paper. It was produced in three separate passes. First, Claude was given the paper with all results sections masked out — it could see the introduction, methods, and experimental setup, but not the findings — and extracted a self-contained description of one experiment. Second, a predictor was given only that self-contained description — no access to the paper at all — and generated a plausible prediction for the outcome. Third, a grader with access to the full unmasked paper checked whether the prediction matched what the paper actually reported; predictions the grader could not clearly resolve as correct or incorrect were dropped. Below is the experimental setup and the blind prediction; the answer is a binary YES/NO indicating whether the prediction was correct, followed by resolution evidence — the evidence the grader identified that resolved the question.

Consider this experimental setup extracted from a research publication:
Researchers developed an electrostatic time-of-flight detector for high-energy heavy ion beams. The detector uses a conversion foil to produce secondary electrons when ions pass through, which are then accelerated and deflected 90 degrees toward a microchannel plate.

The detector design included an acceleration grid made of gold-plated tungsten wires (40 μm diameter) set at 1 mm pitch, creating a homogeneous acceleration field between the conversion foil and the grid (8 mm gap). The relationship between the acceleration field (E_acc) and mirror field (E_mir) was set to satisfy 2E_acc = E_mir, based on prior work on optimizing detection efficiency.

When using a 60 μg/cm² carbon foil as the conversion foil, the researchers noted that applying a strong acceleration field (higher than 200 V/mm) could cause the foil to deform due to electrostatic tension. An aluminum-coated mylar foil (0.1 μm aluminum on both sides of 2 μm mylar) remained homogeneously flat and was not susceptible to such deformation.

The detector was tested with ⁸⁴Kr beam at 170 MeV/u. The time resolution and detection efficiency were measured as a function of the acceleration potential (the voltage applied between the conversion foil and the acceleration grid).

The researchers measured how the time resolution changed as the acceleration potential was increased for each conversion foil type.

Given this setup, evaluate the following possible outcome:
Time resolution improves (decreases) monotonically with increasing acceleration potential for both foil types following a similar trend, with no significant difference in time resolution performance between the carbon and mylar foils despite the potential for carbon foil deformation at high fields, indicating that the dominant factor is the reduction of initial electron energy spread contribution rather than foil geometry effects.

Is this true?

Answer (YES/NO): NO